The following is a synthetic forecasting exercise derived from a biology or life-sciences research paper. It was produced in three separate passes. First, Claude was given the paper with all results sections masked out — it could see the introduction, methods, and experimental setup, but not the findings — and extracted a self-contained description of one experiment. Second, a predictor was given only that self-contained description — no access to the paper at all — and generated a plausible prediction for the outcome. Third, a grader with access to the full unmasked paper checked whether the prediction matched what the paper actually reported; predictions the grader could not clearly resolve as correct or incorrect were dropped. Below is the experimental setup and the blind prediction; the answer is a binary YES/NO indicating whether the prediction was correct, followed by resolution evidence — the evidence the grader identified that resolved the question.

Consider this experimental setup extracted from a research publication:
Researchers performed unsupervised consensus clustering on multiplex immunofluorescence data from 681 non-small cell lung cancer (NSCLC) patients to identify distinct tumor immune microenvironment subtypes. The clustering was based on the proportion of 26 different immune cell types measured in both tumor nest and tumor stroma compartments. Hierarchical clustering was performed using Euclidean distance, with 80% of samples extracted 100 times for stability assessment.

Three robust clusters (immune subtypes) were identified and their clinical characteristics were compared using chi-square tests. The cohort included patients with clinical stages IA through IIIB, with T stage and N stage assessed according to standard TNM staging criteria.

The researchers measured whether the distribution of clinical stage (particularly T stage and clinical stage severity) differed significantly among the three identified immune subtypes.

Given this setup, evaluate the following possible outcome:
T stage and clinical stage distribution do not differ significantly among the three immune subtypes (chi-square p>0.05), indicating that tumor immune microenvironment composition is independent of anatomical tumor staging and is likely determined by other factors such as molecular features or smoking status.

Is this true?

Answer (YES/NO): NO